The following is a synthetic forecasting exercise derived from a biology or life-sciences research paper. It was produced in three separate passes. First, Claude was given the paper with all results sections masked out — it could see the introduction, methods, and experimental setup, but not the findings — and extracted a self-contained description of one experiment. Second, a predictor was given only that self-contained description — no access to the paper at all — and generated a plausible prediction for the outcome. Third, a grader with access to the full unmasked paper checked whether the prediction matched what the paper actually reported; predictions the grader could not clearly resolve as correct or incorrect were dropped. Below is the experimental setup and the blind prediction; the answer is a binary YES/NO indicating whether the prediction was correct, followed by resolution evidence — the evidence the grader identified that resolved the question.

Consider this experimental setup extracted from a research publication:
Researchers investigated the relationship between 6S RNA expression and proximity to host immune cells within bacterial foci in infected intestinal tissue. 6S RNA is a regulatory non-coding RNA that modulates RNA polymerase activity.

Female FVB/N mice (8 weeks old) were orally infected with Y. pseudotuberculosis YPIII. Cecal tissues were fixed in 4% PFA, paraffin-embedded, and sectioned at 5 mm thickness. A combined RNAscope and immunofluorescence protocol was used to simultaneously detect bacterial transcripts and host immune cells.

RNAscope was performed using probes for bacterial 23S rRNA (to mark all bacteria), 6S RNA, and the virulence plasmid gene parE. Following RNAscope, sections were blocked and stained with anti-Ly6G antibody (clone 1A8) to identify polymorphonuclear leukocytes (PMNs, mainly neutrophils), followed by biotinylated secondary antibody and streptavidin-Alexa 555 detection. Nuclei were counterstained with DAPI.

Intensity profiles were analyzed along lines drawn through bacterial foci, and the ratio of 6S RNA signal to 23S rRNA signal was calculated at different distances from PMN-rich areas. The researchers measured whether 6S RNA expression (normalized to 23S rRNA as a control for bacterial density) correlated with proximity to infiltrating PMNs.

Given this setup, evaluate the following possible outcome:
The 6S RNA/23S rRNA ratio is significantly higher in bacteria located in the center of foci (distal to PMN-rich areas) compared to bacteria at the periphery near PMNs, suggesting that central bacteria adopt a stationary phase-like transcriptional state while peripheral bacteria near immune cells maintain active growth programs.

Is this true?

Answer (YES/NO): NO